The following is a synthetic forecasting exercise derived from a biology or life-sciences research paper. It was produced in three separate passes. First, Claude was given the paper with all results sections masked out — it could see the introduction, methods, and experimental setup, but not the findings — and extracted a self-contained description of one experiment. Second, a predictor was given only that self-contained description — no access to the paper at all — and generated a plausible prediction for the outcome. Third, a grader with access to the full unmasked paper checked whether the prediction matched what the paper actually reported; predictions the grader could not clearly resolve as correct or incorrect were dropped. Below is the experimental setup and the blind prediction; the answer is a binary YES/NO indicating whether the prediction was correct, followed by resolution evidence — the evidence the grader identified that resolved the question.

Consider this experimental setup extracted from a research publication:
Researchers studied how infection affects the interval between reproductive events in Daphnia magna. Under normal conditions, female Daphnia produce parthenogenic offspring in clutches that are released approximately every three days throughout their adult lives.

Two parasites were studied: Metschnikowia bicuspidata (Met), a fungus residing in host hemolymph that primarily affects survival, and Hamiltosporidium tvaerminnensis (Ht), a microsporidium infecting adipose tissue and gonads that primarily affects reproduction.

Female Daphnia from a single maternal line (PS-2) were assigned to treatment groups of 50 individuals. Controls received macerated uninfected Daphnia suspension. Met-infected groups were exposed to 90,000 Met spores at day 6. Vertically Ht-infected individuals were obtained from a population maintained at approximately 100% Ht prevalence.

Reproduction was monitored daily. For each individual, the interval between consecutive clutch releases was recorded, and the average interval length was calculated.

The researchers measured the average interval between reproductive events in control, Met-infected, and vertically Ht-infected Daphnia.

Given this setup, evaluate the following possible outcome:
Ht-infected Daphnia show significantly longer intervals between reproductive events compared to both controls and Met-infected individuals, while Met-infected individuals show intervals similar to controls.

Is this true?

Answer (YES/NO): NO